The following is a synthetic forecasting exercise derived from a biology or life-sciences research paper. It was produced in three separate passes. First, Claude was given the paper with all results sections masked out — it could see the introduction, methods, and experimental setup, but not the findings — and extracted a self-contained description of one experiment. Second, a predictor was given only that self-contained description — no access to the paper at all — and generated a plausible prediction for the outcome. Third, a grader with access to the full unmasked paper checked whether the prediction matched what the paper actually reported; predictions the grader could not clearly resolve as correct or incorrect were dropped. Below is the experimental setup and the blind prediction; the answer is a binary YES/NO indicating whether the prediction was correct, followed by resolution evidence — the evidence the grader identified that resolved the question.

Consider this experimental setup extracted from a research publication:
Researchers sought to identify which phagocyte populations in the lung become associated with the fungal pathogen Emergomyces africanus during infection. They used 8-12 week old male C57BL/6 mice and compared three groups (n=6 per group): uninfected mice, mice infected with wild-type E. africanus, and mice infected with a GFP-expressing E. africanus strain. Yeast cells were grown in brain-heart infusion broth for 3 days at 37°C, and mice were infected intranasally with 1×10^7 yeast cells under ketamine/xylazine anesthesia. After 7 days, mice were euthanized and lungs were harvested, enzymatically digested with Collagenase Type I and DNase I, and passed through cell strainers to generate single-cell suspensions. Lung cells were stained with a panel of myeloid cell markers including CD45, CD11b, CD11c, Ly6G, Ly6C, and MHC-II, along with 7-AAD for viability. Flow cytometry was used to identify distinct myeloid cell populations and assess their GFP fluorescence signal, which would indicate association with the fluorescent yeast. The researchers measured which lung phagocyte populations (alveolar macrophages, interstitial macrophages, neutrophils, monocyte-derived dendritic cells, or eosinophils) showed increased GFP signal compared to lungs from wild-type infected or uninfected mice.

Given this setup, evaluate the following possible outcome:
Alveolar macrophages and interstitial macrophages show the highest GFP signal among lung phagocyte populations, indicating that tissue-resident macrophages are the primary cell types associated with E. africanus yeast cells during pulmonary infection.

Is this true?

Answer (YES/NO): NO